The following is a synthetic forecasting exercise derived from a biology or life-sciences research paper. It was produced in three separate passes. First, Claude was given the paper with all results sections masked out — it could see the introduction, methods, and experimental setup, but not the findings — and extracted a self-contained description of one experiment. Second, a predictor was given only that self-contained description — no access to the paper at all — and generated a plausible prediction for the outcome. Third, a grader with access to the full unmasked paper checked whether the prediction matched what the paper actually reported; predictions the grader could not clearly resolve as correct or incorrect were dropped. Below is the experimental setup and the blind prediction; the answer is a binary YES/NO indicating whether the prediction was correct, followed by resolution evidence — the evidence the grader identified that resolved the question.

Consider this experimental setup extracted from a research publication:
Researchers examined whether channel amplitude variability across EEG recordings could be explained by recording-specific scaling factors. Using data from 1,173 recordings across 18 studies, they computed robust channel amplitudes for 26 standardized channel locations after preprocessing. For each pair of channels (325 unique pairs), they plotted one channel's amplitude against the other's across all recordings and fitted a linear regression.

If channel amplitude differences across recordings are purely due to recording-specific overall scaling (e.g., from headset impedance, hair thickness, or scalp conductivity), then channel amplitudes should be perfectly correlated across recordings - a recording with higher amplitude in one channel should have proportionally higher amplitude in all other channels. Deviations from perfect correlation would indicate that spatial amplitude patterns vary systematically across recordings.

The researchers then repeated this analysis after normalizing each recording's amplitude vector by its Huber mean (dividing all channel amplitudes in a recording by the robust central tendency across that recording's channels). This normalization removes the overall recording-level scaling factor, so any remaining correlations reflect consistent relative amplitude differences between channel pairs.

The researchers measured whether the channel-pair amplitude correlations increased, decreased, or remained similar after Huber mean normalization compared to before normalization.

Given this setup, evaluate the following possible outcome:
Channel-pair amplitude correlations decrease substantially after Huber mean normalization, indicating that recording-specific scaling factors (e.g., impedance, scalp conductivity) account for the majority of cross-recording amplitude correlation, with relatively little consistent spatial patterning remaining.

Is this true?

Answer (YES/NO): YES